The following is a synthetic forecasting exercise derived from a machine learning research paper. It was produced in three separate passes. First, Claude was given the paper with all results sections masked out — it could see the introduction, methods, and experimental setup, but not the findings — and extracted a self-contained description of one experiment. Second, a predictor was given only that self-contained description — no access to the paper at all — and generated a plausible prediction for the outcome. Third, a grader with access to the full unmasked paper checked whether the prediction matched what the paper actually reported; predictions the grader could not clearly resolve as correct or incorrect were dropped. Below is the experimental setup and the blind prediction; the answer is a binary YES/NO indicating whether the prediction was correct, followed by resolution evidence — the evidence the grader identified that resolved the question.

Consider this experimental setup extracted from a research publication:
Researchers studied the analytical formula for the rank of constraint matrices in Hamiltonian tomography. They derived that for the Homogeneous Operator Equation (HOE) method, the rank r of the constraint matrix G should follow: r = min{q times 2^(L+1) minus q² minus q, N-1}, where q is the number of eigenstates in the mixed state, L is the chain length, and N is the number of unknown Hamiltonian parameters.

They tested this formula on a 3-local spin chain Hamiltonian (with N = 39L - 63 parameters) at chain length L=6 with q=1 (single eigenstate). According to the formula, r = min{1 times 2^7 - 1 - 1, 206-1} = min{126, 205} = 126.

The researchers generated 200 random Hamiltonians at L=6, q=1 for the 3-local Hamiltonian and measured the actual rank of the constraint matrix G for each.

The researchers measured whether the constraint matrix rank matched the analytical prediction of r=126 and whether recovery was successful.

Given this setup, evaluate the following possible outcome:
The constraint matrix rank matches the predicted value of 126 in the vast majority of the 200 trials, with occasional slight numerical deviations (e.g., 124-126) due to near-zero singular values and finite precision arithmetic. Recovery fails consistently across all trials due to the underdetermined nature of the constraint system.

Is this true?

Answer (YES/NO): NO